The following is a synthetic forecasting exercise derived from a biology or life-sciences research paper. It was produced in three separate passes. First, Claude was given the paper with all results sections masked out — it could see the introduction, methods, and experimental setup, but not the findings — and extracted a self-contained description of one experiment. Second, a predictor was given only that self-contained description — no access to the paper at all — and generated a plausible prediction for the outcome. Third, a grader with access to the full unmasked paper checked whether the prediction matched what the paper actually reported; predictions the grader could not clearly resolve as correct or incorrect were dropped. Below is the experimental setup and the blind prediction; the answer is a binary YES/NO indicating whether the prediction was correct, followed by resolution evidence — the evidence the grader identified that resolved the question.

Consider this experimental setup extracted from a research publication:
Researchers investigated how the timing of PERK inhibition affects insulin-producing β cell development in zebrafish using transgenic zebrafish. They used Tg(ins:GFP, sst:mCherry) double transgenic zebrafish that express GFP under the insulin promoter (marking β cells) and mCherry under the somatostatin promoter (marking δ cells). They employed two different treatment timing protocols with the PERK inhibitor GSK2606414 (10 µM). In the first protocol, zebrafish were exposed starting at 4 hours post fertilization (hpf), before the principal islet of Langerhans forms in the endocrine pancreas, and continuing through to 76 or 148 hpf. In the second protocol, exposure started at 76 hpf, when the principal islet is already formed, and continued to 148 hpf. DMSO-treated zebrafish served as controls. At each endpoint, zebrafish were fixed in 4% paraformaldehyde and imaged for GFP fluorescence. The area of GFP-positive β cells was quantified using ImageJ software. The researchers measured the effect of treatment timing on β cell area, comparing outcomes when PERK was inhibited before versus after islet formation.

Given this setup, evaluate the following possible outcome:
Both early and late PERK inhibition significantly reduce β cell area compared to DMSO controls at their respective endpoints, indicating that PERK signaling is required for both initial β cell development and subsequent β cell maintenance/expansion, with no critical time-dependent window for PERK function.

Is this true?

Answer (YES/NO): NO